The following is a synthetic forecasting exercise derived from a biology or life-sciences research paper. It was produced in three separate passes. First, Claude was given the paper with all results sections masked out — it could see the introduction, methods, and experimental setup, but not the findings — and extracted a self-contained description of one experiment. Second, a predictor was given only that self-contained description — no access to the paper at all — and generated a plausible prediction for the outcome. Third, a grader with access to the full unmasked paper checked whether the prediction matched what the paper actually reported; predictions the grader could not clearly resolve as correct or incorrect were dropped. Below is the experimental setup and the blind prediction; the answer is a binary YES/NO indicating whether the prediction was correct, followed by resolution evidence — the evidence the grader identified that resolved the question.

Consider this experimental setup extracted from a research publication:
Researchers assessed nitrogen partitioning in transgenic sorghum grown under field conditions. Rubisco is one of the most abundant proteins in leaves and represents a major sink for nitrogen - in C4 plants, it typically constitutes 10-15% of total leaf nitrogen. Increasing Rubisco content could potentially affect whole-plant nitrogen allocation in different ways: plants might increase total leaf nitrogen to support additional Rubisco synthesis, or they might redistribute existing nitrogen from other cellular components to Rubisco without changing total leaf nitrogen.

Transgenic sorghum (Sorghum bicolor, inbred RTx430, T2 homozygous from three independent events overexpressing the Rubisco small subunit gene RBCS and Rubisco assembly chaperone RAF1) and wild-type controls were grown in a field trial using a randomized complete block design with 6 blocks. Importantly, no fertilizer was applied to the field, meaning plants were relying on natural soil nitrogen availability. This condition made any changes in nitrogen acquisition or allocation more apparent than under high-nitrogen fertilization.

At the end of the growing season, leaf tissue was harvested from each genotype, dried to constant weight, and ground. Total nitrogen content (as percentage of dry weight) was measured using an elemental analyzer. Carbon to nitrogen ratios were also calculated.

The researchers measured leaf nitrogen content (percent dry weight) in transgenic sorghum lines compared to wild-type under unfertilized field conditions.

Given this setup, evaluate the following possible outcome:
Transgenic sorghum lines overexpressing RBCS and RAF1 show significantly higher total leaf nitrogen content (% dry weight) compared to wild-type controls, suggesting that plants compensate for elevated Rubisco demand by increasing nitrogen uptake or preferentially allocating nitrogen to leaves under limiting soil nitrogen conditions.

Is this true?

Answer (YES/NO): NO